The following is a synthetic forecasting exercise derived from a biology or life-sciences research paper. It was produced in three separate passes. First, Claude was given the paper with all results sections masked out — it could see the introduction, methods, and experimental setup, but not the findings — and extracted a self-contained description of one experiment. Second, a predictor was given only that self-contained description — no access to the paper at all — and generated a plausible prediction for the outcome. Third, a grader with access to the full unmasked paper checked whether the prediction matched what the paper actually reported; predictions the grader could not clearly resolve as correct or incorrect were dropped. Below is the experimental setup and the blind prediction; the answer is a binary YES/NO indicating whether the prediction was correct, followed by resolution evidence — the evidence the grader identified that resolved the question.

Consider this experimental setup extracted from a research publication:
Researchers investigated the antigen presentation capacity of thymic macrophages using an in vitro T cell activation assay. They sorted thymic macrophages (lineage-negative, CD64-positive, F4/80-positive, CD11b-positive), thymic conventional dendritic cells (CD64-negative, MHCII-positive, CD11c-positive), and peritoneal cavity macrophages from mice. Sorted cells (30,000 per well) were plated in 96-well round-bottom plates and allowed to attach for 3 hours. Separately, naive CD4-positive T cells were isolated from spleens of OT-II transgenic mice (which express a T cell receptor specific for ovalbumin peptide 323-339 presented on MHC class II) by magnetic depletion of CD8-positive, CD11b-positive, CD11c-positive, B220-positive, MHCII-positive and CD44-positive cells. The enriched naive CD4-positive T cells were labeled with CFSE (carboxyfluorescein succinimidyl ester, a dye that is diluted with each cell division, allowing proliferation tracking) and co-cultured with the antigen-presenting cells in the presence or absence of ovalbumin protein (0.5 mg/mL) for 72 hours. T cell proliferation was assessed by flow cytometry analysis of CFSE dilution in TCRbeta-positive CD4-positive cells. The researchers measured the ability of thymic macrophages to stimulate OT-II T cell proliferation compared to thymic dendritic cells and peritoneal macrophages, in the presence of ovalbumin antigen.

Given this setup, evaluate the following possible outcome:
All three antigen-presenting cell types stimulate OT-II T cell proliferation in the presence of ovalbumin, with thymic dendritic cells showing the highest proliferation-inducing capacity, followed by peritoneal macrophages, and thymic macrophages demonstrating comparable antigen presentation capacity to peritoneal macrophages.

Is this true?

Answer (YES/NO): NO